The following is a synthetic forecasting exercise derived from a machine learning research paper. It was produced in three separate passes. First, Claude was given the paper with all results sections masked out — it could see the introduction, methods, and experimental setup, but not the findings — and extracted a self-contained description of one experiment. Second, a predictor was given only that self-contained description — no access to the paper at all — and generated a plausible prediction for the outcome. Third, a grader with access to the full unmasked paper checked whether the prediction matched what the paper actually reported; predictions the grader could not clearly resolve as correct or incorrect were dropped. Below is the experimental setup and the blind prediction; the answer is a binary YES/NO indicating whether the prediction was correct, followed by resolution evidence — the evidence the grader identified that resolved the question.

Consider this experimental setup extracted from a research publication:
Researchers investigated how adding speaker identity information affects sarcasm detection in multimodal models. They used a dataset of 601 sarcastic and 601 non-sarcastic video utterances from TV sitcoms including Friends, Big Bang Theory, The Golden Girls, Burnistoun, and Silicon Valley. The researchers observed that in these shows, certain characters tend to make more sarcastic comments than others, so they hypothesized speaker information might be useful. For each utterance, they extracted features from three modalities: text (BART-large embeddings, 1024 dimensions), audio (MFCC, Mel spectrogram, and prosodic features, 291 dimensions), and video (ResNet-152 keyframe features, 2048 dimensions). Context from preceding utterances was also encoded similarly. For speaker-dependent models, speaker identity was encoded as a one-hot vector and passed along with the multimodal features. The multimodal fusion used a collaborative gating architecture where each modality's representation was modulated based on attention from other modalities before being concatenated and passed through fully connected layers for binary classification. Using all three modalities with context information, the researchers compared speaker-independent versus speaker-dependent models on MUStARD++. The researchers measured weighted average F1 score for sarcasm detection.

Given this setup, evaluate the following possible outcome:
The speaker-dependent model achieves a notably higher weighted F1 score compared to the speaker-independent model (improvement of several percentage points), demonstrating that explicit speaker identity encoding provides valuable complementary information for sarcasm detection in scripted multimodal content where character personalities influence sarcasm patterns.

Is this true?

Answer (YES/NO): NO